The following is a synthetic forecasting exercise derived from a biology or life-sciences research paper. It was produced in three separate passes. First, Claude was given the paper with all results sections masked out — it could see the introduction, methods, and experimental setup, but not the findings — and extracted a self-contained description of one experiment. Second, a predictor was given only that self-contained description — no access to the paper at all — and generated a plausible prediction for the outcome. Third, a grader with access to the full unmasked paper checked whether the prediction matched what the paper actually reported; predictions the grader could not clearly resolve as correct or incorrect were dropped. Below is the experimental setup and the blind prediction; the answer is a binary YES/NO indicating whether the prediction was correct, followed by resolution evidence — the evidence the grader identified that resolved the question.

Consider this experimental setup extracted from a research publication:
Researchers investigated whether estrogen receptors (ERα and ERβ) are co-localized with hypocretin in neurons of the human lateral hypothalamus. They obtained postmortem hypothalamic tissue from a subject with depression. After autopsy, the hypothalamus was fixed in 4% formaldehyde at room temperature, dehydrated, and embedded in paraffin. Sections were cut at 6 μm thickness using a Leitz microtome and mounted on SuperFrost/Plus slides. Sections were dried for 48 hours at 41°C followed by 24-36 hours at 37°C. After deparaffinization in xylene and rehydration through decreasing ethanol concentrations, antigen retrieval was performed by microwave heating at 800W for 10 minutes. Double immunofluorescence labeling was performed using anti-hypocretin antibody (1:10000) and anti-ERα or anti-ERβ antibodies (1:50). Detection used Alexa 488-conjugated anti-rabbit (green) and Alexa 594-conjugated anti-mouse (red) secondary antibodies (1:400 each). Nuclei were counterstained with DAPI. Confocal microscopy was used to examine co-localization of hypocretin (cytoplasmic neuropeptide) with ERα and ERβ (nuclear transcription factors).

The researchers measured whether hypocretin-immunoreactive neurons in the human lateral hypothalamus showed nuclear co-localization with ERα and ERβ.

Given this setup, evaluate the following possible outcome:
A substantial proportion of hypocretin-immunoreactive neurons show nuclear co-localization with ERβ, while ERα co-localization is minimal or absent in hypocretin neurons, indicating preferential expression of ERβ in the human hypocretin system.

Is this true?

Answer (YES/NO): NO